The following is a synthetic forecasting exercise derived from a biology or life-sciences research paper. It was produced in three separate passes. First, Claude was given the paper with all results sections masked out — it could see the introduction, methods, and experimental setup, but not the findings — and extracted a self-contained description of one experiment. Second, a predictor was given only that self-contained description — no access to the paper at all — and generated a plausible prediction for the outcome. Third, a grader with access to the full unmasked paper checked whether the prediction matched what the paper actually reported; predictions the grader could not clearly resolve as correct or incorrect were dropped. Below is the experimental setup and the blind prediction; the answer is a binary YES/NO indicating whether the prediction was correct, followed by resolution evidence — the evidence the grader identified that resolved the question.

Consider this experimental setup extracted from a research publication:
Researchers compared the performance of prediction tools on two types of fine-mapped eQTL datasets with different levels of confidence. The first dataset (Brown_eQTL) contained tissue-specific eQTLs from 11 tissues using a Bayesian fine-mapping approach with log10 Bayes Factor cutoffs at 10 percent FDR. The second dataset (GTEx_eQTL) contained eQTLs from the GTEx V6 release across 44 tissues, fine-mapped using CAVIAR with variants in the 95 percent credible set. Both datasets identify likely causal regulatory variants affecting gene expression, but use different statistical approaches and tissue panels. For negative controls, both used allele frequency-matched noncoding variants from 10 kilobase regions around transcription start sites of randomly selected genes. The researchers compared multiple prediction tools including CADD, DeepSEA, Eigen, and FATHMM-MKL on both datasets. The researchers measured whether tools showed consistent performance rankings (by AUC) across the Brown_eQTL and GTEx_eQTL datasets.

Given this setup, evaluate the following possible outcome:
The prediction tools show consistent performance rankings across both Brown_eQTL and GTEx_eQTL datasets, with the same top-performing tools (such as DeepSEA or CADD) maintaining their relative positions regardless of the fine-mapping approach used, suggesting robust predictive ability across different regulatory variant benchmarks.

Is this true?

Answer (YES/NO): NO